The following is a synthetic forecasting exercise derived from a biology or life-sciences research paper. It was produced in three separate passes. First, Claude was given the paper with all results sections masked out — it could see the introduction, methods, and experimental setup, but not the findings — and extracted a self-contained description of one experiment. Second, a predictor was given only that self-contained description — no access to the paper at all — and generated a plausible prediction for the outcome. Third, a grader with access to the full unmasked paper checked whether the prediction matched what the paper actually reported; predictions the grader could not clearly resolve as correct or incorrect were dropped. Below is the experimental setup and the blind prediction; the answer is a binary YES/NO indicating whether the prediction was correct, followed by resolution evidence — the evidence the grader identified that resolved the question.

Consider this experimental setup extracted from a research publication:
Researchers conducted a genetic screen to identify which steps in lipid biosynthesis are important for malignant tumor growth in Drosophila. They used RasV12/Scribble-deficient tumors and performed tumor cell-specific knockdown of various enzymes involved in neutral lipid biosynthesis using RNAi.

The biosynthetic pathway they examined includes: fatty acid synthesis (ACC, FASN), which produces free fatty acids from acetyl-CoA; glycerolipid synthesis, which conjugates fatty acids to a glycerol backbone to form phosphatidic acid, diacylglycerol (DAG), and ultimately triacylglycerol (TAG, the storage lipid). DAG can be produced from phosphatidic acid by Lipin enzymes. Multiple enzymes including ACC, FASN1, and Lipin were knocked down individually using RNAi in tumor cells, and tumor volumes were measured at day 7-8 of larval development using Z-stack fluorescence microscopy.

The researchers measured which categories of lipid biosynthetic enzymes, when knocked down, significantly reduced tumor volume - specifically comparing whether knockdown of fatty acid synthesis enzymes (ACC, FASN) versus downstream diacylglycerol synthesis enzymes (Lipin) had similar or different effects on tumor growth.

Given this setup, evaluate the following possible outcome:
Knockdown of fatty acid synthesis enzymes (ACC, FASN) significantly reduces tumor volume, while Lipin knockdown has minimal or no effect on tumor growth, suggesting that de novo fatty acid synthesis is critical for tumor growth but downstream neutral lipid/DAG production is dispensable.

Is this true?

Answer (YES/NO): NO